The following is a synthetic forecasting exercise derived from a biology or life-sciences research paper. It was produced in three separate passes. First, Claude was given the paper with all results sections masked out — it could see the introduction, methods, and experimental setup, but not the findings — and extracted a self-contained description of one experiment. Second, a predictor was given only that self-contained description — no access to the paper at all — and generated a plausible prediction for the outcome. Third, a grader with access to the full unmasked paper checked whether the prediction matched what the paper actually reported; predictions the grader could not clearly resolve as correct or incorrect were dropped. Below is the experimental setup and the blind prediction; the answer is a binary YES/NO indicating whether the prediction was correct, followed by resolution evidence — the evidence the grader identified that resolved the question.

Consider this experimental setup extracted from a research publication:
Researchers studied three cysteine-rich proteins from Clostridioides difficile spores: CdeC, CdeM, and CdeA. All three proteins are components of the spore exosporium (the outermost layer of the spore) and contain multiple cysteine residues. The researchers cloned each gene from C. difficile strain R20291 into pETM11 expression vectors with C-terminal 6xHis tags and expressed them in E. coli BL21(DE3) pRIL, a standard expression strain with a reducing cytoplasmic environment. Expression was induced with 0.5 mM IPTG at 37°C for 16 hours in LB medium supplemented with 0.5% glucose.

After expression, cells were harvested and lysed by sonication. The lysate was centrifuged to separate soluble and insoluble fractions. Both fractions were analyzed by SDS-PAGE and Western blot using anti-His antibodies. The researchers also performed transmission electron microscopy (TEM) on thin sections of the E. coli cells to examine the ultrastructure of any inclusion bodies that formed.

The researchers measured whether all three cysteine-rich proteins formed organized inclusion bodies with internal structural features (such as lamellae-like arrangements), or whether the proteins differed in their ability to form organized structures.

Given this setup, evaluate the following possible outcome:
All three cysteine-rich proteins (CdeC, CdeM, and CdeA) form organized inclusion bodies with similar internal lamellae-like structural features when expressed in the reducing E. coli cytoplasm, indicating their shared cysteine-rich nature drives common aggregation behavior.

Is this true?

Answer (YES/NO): NO